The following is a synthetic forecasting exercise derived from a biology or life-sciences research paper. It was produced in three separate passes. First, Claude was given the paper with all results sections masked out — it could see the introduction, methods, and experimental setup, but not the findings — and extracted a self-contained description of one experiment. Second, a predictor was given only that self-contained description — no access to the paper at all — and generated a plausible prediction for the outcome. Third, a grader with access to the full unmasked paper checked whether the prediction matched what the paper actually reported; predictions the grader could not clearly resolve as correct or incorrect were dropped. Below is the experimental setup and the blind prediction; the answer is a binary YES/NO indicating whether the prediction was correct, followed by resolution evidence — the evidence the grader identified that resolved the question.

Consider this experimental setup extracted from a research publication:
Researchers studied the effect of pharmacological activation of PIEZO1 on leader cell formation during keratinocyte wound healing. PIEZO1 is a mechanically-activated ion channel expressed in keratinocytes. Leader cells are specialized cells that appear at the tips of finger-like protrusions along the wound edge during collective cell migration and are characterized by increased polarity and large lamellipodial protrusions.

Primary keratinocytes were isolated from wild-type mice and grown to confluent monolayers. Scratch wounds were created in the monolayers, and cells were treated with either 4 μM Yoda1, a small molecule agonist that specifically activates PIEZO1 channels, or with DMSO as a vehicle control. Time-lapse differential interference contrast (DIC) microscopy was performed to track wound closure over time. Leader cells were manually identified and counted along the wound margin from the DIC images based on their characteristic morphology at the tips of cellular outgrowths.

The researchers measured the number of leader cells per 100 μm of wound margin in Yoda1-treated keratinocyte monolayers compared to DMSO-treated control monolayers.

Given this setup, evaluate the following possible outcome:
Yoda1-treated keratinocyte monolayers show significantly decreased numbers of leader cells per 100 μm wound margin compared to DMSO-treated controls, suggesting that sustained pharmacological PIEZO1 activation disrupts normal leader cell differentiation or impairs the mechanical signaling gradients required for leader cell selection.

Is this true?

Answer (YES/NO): YES